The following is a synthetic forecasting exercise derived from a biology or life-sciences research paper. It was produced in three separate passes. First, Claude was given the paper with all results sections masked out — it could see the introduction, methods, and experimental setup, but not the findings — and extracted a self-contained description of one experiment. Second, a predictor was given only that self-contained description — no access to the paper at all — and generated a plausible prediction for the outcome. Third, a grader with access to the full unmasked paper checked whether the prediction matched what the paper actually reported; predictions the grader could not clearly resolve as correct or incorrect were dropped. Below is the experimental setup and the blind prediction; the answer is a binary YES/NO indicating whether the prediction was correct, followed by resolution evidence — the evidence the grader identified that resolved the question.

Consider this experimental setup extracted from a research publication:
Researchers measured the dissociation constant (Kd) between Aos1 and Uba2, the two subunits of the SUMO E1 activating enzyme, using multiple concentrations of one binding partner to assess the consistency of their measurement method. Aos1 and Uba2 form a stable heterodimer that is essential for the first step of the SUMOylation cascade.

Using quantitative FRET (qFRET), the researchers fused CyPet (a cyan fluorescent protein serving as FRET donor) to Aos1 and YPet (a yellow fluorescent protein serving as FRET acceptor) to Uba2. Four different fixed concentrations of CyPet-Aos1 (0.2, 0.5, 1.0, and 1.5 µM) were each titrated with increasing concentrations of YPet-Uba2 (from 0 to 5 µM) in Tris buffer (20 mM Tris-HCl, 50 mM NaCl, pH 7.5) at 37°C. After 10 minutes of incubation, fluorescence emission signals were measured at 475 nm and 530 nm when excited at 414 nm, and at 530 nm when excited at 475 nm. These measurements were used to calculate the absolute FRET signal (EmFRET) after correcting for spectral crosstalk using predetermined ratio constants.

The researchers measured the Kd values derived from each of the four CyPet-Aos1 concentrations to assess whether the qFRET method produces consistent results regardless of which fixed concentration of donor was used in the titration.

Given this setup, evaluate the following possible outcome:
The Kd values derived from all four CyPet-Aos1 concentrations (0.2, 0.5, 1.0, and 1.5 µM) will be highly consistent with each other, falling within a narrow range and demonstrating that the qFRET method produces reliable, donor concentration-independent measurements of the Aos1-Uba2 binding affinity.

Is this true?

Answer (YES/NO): YES